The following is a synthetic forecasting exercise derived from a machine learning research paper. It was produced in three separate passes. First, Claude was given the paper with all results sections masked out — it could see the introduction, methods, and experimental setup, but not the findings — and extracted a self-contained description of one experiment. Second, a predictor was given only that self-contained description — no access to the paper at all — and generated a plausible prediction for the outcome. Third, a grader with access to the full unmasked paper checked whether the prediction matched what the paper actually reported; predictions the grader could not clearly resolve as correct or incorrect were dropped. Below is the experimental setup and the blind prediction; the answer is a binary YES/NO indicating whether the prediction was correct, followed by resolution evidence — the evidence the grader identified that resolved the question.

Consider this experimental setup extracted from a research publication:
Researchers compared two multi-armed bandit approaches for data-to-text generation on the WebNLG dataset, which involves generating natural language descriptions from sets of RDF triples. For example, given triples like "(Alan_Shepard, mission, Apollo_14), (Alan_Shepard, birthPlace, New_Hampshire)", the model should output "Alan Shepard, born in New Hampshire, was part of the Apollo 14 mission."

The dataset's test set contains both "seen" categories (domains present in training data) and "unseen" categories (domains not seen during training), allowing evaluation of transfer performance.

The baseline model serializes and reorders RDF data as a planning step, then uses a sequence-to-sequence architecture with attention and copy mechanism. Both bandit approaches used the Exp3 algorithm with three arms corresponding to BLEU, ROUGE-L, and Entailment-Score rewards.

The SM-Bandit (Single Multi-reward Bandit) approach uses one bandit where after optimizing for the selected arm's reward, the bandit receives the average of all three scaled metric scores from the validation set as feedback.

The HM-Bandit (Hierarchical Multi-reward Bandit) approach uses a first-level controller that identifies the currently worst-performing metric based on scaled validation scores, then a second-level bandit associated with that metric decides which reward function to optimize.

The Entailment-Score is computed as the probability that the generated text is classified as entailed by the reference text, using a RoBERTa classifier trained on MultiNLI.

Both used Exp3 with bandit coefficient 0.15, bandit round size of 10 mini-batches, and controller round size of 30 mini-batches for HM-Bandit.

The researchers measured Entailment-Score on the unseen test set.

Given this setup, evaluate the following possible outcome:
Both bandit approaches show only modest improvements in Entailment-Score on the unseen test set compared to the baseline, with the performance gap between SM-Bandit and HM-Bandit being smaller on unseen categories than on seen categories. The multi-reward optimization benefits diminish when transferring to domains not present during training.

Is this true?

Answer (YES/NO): NO